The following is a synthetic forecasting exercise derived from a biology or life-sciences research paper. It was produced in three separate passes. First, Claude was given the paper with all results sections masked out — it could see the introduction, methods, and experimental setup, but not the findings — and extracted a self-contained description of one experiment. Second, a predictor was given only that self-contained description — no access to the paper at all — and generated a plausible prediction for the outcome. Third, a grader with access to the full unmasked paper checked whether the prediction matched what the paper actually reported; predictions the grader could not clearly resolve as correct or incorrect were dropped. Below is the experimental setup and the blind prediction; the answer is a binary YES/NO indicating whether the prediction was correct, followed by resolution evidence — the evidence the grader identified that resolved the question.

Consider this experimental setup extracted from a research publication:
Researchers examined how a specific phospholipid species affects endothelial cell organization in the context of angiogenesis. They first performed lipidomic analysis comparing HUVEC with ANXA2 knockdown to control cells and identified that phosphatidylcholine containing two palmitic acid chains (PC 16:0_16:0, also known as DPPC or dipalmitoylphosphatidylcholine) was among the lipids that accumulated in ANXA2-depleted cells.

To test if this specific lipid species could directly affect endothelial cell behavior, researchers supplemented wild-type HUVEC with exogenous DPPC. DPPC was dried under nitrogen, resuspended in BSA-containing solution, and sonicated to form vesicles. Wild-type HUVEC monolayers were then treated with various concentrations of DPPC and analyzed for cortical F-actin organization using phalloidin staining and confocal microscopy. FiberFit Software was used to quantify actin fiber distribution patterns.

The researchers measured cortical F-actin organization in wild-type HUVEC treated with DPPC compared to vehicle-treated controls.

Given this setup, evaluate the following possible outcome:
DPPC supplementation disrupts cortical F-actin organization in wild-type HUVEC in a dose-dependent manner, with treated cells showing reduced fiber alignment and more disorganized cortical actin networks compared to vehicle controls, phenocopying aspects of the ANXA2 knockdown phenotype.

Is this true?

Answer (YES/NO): NO